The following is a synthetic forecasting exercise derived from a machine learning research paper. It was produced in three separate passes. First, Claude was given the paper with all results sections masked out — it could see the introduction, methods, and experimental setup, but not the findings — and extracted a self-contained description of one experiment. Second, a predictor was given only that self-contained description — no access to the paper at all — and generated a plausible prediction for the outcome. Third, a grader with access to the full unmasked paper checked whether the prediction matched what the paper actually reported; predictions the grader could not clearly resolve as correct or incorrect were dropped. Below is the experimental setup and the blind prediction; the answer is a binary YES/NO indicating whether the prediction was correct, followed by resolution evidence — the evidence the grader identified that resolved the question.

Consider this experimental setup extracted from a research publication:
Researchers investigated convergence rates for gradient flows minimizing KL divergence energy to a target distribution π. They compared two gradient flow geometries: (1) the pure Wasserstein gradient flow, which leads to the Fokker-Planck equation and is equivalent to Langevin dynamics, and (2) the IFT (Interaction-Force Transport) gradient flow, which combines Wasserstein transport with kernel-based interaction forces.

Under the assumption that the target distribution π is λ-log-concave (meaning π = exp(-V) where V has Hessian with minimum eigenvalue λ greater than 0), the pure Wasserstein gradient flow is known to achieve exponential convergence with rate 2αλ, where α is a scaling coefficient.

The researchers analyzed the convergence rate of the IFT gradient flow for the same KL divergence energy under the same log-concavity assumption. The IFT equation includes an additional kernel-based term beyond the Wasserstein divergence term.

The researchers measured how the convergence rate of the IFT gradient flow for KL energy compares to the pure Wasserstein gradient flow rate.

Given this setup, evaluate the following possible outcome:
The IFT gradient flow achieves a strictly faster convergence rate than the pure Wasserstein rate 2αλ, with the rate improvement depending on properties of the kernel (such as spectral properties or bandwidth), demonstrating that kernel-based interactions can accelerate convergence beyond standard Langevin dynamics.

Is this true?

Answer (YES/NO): NO